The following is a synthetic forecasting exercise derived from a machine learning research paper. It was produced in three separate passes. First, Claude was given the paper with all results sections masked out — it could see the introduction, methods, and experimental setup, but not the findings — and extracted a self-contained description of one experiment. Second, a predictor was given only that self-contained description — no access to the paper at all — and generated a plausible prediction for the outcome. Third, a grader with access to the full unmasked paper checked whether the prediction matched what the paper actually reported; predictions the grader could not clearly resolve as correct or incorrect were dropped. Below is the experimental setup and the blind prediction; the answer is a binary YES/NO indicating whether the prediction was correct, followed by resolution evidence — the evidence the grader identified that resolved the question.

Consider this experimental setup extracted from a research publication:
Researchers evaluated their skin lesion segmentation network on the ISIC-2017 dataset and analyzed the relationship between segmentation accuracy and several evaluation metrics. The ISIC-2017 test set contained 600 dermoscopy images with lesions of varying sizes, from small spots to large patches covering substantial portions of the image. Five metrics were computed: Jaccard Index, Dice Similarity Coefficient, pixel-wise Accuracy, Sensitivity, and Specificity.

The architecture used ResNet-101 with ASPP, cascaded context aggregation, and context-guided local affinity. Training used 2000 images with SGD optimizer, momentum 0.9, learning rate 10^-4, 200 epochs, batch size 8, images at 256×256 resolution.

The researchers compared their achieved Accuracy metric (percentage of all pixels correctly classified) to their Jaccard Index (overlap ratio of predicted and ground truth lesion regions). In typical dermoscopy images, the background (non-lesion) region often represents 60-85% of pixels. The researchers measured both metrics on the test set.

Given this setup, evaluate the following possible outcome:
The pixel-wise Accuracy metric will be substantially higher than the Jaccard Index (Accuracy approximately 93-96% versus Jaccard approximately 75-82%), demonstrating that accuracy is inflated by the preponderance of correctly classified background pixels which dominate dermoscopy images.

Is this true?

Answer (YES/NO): YES